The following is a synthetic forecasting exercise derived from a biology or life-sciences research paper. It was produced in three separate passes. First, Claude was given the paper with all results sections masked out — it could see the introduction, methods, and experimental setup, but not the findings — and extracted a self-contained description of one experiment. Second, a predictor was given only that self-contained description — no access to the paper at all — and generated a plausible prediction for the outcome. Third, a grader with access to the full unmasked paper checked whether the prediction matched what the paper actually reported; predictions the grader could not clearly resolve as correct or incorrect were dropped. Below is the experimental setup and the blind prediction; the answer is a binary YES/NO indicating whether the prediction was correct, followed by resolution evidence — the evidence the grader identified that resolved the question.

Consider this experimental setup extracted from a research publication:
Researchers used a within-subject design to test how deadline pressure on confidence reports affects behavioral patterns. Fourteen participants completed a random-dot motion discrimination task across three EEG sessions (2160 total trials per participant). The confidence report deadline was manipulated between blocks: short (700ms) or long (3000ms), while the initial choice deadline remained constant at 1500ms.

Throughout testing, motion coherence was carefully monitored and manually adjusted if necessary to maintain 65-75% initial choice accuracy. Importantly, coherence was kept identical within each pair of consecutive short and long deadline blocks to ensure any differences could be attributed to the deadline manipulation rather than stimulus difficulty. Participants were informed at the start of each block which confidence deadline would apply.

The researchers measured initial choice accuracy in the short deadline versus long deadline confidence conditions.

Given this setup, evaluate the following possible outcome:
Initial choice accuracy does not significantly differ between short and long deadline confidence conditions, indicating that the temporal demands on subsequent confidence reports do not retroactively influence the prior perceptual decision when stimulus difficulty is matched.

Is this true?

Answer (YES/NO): YES